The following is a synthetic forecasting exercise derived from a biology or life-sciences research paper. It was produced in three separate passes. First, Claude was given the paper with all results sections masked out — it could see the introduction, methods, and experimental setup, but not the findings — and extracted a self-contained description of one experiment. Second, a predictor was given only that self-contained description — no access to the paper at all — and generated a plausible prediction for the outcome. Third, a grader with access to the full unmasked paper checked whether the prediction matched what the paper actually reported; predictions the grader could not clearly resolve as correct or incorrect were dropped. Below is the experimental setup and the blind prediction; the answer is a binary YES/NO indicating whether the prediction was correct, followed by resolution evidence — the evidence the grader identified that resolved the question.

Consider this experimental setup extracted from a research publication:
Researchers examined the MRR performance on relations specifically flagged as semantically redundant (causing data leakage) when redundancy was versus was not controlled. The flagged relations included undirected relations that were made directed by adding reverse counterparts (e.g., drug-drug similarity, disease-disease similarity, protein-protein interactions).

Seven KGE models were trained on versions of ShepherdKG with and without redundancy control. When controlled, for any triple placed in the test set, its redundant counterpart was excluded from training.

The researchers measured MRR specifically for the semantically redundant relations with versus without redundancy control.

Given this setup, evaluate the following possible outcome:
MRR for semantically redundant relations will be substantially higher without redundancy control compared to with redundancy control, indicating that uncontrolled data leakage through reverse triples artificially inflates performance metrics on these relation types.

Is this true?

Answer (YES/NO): YES